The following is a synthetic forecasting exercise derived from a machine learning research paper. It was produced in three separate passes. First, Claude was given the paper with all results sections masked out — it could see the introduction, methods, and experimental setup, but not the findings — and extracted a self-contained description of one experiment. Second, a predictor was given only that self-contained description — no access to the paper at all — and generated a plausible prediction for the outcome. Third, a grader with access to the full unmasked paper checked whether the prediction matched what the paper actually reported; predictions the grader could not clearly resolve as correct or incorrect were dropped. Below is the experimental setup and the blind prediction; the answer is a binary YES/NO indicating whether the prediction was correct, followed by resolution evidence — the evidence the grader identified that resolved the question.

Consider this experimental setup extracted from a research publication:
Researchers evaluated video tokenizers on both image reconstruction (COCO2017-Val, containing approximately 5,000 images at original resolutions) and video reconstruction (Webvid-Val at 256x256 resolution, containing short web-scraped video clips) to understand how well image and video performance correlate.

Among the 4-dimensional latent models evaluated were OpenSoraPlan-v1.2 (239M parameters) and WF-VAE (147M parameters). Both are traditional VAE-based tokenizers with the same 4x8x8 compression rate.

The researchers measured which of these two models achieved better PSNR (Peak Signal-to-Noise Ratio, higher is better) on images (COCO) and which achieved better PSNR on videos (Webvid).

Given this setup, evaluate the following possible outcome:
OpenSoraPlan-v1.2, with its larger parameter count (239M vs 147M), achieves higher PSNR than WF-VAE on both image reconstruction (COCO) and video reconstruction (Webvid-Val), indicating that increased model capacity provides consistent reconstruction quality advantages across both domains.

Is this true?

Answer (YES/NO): NO